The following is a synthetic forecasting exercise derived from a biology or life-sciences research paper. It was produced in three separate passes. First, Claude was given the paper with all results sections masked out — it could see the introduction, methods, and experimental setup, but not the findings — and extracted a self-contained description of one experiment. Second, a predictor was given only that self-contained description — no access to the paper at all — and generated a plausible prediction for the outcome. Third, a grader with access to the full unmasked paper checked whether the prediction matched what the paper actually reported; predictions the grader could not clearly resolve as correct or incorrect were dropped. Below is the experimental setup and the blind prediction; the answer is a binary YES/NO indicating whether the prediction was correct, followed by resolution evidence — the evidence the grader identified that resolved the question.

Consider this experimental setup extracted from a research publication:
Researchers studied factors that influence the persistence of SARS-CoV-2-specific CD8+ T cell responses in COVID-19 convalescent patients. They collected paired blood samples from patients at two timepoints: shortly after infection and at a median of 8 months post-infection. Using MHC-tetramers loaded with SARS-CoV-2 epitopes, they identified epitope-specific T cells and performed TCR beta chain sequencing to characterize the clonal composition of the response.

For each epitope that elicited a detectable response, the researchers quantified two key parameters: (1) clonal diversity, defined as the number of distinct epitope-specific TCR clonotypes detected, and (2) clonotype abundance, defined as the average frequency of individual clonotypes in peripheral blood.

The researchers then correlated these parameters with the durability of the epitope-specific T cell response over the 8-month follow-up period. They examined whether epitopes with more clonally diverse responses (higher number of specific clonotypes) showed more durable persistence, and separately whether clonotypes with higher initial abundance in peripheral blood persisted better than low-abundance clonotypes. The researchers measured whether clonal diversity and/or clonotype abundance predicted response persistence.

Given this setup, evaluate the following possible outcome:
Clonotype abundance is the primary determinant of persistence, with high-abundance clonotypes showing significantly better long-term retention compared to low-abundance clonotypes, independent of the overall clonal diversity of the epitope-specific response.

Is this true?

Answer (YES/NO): NO